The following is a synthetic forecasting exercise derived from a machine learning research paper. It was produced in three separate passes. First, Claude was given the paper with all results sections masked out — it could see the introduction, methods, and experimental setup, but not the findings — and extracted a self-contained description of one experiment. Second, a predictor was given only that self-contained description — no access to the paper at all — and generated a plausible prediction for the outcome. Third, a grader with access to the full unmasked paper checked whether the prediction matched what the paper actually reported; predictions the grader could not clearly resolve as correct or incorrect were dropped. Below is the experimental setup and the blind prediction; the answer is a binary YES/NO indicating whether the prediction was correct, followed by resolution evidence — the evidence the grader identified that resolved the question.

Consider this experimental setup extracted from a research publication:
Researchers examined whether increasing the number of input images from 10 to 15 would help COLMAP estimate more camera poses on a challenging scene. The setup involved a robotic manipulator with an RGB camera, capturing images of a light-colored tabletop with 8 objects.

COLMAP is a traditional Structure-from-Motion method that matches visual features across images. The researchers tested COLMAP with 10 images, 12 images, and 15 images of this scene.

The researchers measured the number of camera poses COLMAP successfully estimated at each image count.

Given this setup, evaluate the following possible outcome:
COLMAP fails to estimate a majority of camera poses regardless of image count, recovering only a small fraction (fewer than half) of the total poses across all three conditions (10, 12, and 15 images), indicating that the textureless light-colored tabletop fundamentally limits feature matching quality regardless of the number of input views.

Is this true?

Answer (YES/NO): YES